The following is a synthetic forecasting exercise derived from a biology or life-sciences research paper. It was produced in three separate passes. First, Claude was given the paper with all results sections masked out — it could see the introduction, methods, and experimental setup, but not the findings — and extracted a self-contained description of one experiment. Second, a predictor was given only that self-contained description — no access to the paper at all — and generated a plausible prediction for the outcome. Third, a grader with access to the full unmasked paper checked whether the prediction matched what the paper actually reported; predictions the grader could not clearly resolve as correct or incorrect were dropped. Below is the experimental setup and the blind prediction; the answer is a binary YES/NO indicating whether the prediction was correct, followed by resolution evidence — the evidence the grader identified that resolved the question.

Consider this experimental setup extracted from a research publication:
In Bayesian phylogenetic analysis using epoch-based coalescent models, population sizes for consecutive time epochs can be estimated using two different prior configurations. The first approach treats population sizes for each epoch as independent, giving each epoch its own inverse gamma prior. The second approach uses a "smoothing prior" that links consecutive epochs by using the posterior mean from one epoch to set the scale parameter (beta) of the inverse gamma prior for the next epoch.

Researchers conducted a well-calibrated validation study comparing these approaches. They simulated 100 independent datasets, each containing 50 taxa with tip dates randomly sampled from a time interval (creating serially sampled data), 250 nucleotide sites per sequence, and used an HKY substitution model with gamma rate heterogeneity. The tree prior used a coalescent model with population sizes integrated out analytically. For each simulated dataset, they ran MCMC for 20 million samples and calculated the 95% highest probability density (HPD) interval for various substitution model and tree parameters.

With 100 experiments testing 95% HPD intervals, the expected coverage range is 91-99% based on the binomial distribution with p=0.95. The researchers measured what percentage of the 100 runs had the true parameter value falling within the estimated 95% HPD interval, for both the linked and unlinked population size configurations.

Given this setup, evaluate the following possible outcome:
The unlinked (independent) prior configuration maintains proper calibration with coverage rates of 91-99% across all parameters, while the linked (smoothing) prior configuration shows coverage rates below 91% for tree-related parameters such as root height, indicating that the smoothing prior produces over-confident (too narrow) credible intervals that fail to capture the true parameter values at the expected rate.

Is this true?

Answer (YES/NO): NO